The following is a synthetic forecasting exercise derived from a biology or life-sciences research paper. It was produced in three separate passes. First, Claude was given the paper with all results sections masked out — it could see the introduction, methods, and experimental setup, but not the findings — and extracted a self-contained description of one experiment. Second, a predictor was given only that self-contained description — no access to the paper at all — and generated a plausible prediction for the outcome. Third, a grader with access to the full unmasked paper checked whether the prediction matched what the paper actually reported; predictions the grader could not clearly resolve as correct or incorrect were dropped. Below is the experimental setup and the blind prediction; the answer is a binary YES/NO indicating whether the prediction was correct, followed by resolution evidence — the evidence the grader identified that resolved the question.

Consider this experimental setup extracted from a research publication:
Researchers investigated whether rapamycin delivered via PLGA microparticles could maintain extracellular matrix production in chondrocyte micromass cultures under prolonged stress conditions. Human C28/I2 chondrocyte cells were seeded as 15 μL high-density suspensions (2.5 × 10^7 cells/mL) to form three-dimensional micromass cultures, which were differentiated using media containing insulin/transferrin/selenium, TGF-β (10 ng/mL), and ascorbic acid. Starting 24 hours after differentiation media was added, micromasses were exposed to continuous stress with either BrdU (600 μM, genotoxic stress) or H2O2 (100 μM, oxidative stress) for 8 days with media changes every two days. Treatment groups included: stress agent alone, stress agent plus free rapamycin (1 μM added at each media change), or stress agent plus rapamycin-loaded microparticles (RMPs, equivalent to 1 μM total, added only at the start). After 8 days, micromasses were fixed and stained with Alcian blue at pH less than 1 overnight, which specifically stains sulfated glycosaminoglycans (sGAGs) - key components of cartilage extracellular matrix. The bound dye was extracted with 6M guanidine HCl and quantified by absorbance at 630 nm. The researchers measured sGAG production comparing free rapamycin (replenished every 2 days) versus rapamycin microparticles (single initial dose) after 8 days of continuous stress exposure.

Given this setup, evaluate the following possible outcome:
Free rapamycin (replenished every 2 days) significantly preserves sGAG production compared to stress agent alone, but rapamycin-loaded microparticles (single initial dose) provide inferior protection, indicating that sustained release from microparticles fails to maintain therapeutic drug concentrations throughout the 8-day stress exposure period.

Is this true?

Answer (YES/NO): NO